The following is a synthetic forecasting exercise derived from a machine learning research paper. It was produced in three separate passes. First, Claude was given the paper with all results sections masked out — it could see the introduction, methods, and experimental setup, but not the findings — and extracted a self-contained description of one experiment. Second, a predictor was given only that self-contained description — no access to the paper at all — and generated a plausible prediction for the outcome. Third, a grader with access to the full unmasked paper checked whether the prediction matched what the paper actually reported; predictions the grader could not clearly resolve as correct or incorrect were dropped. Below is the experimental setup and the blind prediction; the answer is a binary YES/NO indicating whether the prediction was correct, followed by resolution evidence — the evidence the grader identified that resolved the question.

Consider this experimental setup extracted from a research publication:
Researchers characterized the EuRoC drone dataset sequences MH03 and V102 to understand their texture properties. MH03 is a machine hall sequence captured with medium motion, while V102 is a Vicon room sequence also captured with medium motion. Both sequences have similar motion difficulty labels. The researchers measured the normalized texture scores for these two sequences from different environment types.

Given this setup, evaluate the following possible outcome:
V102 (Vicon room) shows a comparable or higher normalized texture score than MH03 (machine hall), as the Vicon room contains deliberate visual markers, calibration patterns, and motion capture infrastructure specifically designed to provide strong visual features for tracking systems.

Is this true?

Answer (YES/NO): NO